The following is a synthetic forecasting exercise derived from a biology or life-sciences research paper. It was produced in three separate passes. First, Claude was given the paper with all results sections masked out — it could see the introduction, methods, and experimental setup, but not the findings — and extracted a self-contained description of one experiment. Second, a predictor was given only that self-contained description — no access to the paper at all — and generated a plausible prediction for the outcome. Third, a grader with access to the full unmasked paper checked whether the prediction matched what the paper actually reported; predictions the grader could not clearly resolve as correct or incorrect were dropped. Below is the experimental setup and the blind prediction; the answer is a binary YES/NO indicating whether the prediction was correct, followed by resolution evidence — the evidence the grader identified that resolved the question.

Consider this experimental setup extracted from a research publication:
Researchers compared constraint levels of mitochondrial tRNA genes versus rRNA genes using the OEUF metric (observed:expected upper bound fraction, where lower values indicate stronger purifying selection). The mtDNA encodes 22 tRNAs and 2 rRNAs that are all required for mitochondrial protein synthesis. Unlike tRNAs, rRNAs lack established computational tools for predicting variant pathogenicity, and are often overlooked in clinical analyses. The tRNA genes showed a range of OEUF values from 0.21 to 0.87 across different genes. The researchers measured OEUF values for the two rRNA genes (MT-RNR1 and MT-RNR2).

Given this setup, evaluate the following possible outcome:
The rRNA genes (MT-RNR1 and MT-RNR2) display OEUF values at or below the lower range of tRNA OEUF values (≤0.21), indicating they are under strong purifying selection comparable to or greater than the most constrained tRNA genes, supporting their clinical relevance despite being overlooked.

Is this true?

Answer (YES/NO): NO